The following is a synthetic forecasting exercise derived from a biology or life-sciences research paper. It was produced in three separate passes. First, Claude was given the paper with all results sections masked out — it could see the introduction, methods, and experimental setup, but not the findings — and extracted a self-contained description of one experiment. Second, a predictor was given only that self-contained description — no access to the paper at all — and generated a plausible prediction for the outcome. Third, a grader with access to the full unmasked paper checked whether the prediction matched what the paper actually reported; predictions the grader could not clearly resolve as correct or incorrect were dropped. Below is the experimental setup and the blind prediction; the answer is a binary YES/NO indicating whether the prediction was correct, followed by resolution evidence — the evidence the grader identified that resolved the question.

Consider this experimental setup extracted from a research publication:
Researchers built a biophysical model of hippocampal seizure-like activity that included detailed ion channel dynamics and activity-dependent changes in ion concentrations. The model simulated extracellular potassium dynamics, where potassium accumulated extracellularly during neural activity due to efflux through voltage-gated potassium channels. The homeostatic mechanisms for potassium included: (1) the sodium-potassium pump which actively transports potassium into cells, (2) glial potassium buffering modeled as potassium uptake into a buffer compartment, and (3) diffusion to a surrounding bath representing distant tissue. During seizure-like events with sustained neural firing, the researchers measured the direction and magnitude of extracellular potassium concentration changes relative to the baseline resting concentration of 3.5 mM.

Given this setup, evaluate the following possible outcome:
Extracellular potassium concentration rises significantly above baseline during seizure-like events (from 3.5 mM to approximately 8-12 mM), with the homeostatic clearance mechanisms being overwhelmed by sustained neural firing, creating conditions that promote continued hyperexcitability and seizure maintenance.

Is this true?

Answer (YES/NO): YES